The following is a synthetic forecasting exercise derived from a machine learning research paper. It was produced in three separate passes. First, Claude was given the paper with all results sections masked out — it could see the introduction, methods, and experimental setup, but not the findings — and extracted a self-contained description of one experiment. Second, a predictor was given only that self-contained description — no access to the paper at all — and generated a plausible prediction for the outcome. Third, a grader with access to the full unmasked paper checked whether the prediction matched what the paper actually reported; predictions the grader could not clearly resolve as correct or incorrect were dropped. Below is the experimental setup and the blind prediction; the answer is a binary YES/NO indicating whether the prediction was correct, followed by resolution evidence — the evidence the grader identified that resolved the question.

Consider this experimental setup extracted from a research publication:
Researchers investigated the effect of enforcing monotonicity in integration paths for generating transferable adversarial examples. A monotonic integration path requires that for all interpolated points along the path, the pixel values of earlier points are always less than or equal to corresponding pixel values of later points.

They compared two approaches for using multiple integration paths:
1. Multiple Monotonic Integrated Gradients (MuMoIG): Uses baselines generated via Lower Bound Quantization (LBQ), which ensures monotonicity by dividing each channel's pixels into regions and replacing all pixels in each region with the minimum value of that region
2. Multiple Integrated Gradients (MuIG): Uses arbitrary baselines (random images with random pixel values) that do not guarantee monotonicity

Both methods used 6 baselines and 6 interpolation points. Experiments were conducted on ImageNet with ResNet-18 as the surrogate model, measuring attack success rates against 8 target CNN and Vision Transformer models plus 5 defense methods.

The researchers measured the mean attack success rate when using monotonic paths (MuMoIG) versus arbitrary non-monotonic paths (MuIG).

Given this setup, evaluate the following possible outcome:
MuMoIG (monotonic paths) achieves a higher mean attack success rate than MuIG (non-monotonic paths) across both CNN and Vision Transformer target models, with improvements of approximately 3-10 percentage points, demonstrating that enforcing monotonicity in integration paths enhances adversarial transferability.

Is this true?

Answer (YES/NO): NO